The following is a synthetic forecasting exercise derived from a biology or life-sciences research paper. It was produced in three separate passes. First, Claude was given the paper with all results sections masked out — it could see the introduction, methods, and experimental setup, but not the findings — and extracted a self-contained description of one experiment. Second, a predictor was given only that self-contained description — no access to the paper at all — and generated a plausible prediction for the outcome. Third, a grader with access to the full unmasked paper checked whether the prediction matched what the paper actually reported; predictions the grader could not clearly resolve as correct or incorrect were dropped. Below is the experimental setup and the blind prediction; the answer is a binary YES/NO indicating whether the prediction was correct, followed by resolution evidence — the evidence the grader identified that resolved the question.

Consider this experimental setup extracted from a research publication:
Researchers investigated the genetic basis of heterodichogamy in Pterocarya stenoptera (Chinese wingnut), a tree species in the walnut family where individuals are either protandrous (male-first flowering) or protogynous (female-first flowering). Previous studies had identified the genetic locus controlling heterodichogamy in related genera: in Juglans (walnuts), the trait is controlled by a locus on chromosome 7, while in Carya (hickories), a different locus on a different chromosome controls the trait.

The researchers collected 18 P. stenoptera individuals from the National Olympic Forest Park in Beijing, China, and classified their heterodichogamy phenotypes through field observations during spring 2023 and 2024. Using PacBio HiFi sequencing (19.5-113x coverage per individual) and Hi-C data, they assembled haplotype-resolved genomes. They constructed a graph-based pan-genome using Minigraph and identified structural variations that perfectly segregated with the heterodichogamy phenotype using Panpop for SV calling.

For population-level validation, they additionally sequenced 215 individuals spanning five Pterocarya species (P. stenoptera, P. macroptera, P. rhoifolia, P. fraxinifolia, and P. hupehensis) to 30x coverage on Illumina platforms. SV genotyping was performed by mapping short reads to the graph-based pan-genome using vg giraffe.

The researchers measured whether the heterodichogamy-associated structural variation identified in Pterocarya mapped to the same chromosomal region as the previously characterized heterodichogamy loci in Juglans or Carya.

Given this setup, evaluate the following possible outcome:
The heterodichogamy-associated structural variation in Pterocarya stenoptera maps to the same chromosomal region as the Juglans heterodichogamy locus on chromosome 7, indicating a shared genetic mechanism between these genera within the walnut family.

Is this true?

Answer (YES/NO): NO